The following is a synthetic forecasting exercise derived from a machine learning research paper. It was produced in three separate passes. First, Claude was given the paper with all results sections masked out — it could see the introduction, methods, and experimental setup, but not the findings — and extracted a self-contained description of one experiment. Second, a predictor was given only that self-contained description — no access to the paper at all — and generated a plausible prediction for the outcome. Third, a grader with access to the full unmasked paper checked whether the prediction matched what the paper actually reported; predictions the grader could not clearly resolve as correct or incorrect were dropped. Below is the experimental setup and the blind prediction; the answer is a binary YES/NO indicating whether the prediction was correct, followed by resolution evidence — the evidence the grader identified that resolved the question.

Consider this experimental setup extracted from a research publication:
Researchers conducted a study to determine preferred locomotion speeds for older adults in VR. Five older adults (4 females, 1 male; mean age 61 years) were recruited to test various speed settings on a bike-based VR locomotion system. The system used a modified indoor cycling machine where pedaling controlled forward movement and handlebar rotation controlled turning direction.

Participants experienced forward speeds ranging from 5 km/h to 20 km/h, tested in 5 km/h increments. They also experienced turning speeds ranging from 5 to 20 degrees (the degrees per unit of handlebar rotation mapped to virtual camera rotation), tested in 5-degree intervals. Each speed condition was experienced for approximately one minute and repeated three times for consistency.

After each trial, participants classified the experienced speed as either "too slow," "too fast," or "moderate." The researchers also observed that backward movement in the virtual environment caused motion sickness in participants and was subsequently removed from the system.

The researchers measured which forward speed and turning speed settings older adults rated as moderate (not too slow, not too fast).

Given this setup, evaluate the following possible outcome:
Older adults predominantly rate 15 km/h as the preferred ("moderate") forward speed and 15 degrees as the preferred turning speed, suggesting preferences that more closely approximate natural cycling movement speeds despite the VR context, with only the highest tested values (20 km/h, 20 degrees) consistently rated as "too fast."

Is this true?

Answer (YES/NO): NO